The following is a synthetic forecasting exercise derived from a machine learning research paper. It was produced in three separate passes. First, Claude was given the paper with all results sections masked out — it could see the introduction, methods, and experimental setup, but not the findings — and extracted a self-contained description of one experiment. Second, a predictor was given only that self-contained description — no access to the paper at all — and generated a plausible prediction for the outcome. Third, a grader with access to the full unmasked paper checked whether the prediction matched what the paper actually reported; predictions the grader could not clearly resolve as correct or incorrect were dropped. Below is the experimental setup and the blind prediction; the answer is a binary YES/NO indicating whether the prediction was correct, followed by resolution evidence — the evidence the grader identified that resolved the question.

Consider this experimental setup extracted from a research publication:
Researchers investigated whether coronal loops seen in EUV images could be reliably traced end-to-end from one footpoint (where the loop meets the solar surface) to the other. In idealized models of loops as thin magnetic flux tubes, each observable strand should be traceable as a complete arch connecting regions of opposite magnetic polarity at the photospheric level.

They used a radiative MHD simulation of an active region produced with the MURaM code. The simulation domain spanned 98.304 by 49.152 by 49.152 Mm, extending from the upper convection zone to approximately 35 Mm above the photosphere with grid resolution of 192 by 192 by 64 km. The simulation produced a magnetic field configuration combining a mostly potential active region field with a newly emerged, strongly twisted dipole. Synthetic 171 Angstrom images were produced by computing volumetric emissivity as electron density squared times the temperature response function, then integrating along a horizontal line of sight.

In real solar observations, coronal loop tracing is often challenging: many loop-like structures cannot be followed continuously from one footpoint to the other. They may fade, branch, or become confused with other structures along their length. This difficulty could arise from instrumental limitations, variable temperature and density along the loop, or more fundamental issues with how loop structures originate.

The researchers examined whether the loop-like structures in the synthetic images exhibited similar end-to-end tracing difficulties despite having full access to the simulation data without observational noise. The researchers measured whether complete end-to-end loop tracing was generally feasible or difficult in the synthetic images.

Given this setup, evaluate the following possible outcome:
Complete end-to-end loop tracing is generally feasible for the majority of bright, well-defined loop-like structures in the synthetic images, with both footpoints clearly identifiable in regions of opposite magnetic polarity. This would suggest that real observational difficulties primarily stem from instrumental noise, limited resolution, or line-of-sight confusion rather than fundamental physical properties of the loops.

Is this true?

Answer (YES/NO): NO